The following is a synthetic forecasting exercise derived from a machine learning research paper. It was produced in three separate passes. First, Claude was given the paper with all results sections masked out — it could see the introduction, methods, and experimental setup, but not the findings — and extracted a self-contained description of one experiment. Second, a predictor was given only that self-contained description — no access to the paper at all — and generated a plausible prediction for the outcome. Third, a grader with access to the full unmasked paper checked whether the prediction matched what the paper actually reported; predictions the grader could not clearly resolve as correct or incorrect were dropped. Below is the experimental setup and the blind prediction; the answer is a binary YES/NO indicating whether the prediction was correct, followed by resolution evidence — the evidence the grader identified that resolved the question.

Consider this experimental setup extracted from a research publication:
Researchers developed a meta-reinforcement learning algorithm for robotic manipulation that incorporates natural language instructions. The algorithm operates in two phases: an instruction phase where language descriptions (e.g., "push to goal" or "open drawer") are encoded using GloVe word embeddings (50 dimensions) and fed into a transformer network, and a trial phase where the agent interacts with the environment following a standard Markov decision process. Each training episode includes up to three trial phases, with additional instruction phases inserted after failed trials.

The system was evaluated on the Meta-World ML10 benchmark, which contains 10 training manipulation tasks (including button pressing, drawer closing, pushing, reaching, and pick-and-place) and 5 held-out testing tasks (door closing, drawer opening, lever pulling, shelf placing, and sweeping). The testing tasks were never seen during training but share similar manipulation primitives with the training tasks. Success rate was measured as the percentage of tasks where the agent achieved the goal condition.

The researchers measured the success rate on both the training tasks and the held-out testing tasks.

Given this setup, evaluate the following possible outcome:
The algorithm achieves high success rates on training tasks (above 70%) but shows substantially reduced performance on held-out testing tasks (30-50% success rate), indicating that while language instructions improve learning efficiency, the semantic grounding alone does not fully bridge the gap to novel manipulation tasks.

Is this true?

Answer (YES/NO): NO